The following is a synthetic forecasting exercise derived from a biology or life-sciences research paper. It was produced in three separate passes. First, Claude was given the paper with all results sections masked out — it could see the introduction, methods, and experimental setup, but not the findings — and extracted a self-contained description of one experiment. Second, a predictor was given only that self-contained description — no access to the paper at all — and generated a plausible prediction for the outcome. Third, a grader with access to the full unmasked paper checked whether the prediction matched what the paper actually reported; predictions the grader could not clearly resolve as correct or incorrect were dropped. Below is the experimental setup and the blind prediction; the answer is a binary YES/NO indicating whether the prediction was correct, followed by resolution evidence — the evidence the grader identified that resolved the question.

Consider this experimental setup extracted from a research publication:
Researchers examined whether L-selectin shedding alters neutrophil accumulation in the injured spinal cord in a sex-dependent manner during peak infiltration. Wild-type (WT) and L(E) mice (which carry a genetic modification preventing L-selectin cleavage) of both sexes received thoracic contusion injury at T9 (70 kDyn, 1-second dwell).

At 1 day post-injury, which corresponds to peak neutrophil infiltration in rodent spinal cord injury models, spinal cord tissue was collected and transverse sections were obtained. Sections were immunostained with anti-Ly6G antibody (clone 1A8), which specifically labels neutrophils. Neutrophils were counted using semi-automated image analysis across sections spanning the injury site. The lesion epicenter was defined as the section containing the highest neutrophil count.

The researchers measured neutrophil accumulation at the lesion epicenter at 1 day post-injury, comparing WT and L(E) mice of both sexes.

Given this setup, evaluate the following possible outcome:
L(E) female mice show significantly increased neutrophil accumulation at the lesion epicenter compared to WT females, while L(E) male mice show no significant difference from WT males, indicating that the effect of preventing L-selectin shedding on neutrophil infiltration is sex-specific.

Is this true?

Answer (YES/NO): NO